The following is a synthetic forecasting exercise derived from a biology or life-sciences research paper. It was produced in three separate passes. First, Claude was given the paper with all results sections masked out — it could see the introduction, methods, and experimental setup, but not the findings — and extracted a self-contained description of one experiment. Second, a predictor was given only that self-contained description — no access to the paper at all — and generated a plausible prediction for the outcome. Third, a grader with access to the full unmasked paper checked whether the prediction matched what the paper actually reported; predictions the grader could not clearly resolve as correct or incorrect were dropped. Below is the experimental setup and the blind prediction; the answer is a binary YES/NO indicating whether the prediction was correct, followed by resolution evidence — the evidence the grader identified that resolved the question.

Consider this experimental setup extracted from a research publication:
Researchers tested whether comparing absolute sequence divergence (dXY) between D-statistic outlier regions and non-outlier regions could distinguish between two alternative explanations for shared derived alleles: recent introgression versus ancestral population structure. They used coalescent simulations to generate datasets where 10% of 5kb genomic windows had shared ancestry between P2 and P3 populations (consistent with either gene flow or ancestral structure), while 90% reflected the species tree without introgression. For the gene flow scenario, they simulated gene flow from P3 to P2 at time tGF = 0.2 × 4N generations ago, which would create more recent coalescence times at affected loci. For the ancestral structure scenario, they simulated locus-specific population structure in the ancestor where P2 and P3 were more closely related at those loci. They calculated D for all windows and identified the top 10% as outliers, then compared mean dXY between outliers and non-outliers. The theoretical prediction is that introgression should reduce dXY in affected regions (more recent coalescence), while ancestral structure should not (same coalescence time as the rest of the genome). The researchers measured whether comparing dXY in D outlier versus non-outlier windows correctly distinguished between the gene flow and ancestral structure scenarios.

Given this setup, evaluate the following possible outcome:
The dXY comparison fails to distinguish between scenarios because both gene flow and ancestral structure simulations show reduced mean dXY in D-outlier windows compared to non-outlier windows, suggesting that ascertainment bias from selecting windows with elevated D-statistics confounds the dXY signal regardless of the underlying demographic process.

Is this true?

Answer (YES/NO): YES